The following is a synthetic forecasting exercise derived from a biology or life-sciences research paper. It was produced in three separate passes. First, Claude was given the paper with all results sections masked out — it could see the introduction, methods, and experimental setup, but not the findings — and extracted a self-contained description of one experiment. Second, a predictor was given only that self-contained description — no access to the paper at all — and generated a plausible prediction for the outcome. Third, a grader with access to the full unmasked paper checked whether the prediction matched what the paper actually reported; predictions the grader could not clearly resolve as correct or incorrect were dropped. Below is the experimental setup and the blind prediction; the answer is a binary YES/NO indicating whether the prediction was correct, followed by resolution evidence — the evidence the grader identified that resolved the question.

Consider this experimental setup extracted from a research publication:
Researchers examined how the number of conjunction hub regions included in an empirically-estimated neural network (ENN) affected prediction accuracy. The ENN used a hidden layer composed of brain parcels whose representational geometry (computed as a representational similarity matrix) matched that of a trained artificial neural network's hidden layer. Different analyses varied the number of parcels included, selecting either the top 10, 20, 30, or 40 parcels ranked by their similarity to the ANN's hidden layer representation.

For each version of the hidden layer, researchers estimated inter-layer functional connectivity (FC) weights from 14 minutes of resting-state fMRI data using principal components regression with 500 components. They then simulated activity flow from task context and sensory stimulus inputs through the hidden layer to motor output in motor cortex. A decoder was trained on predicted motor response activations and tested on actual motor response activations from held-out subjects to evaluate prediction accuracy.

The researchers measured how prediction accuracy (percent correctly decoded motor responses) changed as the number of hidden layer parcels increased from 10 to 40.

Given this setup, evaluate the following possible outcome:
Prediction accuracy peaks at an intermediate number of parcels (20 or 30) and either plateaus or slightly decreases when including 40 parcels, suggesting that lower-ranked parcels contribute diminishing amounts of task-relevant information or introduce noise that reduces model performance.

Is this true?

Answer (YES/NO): NO